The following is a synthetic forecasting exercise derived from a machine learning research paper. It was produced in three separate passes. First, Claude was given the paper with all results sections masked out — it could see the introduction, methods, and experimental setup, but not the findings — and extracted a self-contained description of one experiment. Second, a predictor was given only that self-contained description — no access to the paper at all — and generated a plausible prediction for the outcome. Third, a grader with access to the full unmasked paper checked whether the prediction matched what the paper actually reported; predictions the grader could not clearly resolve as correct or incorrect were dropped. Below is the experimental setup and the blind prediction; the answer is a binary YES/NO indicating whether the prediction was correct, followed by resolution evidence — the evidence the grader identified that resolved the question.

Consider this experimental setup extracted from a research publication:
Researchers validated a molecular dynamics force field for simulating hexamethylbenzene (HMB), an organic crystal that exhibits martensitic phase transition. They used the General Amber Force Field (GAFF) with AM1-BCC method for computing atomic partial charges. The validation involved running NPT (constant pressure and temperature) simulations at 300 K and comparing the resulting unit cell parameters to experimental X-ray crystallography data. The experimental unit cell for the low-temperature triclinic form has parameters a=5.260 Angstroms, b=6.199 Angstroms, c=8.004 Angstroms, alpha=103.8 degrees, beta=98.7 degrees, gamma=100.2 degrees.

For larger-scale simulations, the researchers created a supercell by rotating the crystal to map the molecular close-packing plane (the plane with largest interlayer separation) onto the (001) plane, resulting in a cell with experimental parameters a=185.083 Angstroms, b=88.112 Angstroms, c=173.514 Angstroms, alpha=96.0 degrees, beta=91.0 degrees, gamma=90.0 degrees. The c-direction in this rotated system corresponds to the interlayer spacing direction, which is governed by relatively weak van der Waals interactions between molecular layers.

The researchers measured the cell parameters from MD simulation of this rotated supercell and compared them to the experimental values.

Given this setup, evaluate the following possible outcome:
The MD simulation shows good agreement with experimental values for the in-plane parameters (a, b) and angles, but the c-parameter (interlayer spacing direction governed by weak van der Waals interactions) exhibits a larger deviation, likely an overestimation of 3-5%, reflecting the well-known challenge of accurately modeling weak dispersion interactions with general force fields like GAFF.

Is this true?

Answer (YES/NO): NO